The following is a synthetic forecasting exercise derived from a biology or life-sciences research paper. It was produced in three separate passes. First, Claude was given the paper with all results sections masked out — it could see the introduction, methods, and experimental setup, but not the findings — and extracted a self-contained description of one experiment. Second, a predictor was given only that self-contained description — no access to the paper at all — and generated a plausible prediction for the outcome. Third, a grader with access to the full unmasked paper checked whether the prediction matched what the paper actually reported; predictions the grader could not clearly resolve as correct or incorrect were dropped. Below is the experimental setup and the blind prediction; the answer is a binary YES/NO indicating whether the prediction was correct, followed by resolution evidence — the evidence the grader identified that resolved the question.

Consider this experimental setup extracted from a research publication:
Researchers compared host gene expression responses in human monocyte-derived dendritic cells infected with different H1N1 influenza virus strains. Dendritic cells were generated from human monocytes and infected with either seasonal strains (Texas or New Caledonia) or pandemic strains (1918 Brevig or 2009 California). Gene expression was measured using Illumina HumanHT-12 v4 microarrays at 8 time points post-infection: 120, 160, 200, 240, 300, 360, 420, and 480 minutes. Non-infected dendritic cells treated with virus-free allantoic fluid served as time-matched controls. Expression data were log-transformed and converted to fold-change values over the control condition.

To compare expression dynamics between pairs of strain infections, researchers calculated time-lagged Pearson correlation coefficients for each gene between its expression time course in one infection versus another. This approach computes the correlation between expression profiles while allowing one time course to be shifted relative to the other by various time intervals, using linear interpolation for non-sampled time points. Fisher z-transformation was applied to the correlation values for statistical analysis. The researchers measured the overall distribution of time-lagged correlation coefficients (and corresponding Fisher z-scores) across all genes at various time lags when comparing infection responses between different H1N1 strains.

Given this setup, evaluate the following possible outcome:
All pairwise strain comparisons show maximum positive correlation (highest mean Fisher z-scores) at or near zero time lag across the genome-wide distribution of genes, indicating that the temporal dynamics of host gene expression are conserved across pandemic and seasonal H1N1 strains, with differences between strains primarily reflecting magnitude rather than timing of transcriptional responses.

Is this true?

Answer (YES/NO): NO